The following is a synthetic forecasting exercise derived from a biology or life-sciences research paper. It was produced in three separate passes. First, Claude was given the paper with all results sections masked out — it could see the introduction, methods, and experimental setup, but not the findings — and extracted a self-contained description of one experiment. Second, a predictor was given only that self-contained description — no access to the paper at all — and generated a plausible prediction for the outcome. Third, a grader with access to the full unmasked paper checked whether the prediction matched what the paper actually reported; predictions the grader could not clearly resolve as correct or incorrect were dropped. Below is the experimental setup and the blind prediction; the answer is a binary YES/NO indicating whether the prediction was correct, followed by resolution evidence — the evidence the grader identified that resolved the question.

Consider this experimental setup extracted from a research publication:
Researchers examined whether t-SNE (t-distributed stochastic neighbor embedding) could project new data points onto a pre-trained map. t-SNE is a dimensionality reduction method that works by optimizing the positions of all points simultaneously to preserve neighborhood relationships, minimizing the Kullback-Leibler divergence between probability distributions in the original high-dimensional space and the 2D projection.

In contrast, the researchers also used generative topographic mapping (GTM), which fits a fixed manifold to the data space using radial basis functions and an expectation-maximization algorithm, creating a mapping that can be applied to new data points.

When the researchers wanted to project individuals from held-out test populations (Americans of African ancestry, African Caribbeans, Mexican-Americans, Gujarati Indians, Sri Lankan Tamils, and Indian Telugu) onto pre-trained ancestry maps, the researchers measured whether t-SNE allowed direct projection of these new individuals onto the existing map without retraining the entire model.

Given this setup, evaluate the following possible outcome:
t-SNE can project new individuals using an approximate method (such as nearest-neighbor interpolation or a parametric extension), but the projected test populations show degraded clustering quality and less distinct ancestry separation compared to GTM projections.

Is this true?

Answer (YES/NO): NO